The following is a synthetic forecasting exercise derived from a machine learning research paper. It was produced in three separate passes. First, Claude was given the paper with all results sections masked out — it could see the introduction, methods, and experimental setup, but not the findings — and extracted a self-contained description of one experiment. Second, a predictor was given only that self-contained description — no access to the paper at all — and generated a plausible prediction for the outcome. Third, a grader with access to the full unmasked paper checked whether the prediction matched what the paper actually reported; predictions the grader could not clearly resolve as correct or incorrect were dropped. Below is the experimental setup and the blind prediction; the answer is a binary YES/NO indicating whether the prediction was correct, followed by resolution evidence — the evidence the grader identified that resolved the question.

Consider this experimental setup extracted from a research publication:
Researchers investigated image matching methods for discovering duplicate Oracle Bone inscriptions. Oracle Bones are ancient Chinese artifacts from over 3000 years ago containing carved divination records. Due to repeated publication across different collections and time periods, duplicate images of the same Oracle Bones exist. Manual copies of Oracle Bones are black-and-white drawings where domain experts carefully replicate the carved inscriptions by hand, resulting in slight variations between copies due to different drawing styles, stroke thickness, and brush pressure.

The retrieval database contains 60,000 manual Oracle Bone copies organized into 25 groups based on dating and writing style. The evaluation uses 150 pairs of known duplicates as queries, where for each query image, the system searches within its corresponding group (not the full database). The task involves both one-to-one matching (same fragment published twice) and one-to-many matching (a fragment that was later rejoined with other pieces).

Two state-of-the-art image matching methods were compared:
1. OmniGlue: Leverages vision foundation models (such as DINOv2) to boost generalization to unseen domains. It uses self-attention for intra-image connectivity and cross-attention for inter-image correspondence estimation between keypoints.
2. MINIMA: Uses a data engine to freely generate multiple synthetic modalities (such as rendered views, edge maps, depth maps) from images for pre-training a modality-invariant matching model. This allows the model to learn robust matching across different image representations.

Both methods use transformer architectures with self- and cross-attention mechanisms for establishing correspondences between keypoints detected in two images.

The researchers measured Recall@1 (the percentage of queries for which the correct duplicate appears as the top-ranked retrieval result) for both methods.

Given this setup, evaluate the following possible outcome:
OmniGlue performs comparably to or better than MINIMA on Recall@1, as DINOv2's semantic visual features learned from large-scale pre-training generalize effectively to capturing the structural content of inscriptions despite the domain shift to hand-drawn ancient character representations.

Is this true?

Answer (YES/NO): NO